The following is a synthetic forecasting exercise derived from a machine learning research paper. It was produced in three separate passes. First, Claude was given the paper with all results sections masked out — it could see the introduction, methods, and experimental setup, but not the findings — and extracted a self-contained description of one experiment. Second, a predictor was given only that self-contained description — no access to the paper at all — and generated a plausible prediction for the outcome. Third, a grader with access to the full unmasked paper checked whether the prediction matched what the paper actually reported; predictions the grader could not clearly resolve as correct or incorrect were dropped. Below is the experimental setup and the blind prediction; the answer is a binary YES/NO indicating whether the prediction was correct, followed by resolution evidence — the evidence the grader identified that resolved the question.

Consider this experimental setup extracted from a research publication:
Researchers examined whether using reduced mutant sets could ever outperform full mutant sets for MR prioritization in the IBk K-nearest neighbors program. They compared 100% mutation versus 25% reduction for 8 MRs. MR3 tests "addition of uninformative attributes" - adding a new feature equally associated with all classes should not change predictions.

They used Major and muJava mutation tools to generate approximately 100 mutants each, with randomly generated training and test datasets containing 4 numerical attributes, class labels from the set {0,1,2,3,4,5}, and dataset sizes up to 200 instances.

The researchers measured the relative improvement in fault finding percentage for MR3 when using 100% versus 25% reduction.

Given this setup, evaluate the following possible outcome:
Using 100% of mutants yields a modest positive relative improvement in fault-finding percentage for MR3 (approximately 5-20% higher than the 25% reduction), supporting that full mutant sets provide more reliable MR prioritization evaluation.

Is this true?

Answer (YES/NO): NO